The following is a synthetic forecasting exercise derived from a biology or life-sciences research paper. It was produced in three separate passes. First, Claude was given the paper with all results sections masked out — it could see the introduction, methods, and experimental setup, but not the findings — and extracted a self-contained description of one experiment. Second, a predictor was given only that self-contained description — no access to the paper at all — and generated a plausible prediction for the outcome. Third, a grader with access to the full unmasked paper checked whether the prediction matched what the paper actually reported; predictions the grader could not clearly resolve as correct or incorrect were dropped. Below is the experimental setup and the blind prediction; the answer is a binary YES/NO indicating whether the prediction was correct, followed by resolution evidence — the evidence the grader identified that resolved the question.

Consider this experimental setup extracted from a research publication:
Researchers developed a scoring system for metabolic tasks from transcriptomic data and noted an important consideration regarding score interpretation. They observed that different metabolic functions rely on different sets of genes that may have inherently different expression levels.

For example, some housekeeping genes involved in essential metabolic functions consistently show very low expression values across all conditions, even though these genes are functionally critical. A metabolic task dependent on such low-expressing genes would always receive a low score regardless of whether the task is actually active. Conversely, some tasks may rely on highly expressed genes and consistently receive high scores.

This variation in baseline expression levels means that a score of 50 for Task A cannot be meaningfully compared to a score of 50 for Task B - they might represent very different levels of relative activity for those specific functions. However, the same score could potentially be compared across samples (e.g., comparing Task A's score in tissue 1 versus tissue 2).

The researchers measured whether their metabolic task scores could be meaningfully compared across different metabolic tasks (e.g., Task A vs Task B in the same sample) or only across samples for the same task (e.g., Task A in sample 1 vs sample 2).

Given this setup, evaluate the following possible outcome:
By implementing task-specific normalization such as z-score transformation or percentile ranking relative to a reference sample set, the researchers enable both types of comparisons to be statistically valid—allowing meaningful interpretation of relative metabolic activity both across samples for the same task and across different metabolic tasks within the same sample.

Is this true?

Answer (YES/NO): NO